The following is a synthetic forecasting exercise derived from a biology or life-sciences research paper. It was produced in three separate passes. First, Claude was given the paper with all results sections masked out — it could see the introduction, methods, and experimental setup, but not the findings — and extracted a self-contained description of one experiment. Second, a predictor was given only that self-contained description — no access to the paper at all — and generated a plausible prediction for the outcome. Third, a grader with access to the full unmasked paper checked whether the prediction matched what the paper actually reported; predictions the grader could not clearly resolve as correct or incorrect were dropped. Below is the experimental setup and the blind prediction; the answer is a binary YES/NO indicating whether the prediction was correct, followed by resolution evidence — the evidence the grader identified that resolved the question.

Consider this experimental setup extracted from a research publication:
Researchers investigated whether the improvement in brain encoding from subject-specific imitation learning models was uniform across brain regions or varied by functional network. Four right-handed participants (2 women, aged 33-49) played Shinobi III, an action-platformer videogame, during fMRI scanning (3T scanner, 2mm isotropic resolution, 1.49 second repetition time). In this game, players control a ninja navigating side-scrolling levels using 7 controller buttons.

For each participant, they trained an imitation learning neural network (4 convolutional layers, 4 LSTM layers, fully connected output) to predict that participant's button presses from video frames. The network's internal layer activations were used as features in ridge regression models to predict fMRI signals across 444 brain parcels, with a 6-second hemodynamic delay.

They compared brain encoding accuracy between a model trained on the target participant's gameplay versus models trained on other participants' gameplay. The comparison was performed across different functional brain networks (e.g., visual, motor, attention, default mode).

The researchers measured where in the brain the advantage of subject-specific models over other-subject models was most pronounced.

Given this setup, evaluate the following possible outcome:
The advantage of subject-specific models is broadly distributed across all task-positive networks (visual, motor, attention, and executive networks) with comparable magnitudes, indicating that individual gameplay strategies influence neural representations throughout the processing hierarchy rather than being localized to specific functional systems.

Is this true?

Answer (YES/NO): NO